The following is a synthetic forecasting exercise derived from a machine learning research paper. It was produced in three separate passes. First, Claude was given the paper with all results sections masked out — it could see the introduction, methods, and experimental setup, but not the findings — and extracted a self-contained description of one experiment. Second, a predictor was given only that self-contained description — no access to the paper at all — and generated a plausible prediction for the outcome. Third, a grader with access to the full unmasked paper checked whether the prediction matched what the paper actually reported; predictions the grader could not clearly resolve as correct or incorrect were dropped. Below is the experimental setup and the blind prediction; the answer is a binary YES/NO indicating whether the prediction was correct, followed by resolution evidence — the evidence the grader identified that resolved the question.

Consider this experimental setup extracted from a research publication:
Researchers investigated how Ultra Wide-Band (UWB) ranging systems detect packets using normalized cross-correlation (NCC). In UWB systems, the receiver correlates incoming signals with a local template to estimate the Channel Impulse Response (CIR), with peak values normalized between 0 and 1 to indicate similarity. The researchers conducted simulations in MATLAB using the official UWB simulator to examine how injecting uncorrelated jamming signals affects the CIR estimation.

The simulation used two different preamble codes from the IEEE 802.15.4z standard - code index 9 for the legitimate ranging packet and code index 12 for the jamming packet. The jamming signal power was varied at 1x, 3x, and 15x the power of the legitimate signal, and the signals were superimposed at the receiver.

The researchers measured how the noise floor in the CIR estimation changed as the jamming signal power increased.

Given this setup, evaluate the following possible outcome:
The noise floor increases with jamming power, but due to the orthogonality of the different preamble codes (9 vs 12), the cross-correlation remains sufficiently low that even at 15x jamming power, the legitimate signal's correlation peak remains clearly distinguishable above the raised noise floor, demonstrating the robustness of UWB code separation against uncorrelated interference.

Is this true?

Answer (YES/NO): NO